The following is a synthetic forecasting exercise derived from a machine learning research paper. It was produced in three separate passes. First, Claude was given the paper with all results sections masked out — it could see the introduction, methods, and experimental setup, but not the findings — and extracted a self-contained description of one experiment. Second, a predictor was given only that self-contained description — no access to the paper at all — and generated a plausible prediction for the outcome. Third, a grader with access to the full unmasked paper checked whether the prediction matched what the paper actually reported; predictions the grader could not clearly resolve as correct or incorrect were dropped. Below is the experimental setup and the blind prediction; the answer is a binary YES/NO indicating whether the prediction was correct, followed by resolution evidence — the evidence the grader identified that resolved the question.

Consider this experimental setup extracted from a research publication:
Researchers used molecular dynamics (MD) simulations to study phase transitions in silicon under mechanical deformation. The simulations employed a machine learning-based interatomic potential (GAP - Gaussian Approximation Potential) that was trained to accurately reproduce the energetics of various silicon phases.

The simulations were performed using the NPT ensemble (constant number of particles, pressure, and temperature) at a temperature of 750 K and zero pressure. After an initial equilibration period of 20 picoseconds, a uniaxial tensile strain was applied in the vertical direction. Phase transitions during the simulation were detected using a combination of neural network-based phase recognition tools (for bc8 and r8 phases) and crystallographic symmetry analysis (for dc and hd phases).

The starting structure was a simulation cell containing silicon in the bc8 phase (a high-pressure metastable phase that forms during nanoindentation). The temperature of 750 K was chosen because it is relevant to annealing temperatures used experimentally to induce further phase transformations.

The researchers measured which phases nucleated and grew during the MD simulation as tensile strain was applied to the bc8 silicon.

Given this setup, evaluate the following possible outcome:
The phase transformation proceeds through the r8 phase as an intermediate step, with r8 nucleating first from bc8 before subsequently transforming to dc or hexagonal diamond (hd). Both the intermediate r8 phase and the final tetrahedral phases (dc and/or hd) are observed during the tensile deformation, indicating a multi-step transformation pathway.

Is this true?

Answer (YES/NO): NO